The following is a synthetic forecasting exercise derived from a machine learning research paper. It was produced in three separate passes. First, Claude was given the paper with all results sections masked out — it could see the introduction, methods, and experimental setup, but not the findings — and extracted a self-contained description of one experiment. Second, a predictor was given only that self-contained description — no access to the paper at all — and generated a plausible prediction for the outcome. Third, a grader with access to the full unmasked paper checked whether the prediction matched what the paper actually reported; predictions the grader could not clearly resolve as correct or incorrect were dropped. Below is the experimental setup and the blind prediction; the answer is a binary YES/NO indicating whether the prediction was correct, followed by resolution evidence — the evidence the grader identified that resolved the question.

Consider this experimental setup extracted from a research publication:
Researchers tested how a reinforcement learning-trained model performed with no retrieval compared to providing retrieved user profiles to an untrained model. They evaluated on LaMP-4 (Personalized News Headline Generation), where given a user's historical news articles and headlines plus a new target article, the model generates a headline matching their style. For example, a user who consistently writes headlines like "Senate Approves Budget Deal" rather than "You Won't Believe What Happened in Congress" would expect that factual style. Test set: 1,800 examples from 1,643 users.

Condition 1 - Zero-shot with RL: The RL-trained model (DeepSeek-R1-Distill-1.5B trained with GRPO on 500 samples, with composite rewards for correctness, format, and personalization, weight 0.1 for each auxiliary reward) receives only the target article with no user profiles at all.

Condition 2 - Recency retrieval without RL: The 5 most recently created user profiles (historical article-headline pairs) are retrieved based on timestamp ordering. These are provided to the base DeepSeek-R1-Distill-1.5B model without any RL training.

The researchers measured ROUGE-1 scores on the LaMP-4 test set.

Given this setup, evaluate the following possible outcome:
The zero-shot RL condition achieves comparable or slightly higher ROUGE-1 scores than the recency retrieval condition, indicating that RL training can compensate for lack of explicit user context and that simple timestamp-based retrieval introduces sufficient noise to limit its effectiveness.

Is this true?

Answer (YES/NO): NO